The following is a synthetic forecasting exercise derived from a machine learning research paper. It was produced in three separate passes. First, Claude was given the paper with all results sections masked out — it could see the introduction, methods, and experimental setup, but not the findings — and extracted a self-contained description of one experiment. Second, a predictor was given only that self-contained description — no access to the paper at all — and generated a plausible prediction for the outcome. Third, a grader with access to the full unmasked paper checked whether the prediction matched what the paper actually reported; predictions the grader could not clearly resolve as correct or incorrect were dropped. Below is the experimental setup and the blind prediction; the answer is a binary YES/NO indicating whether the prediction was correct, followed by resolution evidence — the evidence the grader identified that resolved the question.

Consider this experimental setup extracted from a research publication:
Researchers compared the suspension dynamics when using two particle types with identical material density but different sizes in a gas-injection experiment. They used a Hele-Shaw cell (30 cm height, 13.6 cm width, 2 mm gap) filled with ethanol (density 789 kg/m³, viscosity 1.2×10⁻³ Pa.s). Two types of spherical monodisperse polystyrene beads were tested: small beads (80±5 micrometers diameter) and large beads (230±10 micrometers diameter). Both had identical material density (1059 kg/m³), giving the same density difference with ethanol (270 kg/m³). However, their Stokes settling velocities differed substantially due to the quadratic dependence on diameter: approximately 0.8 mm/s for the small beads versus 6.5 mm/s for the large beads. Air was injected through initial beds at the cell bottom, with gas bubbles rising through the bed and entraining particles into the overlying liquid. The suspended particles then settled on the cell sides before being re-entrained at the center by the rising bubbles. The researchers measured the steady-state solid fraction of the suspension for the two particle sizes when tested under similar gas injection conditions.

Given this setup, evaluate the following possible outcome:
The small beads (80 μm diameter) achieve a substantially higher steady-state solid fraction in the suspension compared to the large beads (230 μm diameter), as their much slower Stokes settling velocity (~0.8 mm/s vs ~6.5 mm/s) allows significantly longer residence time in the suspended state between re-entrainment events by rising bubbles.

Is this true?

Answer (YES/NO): YES